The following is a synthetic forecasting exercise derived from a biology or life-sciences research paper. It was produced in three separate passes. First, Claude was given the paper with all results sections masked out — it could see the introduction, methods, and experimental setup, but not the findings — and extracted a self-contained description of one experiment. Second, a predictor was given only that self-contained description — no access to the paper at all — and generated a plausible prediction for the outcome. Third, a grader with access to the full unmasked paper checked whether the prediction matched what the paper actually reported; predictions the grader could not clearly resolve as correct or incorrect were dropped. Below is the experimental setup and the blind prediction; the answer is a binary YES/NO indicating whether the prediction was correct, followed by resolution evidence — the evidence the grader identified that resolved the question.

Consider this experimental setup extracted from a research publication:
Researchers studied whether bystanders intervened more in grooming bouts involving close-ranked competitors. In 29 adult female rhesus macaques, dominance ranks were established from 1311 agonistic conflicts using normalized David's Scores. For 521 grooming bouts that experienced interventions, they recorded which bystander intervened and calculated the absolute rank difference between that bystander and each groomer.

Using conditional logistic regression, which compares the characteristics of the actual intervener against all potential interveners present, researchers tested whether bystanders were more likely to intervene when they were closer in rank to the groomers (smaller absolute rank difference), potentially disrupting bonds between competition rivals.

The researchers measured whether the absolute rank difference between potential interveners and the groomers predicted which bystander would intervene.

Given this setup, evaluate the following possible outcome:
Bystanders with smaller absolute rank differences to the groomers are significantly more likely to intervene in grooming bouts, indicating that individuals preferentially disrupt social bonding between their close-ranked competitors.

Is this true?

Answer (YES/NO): NO